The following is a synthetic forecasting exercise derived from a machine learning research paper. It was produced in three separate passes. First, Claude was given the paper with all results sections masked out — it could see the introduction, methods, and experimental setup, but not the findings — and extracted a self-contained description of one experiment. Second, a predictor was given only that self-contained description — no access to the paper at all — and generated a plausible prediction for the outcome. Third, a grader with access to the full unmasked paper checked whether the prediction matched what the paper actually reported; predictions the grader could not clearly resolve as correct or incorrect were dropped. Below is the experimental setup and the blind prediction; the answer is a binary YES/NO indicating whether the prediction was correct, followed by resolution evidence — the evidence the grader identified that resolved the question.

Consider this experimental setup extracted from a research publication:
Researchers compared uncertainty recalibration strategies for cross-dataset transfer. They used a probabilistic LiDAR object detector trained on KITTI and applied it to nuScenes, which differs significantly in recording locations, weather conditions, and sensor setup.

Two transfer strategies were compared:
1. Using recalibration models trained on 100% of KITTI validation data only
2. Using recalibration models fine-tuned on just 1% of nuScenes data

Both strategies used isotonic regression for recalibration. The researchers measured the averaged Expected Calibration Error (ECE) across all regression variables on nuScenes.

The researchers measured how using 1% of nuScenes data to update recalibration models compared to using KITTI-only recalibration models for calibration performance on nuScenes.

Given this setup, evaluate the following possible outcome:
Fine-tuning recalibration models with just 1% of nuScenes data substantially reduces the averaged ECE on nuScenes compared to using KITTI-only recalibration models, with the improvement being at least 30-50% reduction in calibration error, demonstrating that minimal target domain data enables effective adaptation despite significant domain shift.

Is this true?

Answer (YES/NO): YES